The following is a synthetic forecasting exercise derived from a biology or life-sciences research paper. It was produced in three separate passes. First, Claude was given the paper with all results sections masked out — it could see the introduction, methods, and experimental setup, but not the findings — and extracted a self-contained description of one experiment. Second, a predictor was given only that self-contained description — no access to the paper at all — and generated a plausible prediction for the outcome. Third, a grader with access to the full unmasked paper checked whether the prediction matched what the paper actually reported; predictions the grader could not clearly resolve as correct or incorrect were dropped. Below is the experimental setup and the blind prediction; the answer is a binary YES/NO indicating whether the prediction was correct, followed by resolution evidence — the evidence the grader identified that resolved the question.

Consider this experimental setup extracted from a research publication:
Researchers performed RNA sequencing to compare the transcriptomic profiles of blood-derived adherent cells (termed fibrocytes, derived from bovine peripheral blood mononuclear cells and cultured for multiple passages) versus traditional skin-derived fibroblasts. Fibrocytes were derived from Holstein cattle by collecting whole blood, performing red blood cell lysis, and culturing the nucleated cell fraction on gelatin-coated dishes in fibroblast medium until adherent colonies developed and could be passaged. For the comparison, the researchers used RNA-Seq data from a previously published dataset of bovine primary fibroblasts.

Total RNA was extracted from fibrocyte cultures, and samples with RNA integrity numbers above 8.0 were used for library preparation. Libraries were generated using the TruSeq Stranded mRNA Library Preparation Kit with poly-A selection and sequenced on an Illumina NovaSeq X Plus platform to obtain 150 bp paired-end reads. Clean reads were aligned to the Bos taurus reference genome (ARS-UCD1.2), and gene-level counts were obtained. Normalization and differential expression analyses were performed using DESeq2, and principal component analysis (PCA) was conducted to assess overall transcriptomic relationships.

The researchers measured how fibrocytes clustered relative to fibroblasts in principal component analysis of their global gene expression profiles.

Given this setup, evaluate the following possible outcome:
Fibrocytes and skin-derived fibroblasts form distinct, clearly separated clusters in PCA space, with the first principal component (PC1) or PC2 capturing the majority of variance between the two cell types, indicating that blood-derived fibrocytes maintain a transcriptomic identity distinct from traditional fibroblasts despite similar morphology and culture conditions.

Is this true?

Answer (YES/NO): YES